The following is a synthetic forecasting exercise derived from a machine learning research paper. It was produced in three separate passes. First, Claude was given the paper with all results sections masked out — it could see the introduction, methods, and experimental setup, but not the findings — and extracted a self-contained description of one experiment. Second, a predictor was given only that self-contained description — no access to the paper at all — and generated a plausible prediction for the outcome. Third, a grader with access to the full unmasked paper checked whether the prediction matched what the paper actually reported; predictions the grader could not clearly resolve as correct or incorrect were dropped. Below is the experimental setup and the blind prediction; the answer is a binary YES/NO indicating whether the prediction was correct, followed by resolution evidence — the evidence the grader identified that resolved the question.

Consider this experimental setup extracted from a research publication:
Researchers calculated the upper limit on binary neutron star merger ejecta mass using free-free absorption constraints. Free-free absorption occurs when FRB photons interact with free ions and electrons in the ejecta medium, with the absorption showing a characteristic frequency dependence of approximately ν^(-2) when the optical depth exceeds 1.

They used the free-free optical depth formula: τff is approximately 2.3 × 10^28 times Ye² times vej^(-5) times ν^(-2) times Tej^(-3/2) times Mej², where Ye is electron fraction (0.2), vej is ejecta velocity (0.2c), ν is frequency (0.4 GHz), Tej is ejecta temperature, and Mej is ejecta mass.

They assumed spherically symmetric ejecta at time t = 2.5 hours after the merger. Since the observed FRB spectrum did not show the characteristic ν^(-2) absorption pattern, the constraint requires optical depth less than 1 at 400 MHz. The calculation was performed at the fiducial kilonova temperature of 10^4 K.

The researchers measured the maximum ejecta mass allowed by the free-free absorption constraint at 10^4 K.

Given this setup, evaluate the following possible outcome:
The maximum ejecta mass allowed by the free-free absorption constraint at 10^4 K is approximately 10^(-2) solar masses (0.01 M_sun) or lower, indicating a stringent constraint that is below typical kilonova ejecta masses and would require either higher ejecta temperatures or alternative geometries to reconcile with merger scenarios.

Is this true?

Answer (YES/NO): NO